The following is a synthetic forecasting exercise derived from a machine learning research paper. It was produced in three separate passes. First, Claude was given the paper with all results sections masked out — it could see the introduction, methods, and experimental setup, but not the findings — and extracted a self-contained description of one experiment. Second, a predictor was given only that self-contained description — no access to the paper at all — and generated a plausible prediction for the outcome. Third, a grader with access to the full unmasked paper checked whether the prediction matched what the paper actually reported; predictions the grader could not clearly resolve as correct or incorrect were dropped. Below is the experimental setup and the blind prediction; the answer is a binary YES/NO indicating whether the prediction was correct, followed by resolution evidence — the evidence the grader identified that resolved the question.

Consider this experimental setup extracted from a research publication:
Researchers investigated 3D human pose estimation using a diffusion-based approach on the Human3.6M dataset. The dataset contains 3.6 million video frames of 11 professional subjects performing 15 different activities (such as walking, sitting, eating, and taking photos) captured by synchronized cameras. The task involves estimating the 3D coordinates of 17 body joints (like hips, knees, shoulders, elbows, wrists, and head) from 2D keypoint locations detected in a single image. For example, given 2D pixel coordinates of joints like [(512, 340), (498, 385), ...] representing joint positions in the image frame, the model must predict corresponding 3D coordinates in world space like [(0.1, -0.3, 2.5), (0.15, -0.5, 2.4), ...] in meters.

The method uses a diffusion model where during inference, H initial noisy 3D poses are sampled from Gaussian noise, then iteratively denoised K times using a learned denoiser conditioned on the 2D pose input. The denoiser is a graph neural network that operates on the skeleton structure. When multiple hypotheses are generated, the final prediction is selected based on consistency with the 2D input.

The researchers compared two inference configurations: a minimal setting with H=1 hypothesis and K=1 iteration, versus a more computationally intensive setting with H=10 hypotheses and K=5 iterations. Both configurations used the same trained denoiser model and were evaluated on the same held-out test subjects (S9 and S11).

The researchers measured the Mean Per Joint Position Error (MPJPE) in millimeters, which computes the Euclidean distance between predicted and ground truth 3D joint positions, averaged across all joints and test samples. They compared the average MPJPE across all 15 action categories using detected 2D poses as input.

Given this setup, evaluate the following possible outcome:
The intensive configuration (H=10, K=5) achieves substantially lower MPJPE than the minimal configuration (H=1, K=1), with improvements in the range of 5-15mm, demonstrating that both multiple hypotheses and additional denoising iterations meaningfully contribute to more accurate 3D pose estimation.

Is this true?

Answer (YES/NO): NO